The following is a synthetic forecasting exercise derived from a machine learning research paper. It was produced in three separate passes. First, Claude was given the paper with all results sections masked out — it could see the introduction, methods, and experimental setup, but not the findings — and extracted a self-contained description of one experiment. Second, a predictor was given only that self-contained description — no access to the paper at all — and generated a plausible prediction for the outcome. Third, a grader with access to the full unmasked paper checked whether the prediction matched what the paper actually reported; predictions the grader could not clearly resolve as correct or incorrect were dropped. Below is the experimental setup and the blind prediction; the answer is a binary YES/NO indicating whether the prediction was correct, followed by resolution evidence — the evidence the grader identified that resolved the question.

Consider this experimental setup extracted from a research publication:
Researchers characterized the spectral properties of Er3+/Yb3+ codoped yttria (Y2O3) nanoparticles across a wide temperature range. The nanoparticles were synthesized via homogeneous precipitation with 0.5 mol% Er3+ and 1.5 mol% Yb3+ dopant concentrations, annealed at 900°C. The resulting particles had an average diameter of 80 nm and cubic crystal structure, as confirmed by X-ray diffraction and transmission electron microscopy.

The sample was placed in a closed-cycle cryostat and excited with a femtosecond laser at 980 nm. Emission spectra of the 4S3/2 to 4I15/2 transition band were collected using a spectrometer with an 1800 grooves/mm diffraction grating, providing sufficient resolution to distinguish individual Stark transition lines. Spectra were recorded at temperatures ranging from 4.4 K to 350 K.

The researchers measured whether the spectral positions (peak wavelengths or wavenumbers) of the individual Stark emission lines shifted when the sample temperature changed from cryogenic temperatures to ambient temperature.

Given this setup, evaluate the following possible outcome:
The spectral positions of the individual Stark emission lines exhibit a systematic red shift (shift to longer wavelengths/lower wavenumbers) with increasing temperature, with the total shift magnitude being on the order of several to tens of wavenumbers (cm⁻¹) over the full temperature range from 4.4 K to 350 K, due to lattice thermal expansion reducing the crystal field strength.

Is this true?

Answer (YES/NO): NO